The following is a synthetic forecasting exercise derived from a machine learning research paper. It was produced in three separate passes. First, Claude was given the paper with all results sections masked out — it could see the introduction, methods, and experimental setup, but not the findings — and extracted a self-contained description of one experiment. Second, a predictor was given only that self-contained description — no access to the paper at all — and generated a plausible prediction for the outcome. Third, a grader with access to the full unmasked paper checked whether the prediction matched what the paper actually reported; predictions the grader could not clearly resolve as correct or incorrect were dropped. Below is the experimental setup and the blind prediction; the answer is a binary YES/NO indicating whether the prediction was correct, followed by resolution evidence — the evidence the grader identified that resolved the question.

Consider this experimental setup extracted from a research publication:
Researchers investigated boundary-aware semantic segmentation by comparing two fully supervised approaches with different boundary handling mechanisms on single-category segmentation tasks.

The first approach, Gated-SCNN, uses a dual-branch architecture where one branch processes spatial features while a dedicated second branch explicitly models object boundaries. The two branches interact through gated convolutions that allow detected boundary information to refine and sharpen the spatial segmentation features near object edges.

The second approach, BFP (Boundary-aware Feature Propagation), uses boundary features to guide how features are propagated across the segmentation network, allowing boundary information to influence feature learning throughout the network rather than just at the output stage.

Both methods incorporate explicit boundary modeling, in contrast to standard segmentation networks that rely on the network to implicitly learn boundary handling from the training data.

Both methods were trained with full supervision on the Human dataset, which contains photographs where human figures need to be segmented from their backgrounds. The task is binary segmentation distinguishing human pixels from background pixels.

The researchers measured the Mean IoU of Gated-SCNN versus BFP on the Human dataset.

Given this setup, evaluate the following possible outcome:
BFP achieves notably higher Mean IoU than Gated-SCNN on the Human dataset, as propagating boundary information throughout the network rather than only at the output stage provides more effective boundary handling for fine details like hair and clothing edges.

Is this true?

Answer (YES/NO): NO